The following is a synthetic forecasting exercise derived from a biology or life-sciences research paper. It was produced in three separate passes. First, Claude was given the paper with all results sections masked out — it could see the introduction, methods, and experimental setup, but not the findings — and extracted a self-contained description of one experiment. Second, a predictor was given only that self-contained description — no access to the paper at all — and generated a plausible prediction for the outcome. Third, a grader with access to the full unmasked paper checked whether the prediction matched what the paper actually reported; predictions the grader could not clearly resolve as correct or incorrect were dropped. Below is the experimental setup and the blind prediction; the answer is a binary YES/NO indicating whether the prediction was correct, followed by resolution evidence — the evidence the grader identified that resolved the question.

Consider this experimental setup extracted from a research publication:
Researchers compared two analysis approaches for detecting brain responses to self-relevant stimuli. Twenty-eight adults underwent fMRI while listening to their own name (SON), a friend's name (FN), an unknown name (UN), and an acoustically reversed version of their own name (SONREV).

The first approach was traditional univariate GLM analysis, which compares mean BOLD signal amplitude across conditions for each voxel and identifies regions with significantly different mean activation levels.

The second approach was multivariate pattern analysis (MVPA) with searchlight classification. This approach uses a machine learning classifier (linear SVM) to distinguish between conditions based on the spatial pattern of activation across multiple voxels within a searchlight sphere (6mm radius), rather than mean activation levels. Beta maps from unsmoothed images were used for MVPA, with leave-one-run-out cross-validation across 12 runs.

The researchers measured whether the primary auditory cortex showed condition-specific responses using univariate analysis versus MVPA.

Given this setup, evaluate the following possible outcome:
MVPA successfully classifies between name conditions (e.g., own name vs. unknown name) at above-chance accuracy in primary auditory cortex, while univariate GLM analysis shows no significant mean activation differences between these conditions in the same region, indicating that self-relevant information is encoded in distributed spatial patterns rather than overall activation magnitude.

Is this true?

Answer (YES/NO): YES